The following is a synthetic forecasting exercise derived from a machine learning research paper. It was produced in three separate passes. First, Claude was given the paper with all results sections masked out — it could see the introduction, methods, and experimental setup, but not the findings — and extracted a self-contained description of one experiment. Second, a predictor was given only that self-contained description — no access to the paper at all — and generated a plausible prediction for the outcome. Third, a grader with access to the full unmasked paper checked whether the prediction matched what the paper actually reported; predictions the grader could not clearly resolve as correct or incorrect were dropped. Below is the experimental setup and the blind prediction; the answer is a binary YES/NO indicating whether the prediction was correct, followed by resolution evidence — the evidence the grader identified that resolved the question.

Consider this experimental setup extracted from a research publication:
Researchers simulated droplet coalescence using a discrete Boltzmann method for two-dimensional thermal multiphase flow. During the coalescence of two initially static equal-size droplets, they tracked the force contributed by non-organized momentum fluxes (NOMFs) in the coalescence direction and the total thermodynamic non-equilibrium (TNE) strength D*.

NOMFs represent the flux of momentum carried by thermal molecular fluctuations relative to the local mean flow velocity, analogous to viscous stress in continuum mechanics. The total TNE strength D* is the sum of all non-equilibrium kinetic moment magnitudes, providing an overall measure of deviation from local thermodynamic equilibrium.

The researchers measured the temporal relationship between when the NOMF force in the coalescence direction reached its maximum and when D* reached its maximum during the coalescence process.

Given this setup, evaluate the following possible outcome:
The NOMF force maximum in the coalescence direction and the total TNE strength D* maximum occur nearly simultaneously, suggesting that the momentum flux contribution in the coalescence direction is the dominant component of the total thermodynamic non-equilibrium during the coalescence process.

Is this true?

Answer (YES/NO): YES